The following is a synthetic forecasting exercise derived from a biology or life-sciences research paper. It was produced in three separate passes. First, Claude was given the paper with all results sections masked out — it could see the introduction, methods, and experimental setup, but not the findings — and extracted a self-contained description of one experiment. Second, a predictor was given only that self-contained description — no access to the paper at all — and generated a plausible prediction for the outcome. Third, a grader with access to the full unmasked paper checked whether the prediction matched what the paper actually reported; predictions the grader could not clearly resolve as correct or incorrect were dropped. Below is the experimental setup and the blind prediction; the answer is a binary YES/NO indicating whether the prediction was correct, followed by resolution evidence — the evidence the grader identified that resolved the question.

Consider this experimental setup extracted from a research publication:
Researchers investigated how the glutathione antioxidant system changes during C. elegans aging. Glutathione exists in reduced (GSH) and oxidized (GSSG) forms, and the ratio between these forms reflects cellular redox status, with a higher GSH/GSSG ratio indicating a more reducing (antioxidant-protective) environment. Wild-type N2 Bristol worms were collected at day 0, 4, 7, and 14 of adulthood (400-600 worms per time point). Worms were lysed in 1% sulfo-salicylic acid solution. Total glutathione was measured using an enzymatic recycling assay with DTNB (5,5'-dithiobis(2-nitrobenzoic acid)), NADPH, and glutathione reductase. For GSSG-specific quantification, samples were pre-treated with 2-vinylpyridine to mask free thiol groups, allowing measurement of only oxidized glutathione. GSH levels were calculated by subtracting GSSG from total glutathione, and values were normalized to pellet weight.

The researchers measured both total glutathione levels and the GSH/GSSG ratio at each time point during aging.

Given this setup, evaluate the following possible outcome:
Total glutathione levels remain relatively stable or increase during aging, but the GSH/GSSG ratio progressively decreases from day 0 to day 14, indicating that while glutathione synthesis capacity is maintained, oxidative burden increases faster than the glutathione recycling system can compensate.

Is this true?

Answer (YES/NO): NO